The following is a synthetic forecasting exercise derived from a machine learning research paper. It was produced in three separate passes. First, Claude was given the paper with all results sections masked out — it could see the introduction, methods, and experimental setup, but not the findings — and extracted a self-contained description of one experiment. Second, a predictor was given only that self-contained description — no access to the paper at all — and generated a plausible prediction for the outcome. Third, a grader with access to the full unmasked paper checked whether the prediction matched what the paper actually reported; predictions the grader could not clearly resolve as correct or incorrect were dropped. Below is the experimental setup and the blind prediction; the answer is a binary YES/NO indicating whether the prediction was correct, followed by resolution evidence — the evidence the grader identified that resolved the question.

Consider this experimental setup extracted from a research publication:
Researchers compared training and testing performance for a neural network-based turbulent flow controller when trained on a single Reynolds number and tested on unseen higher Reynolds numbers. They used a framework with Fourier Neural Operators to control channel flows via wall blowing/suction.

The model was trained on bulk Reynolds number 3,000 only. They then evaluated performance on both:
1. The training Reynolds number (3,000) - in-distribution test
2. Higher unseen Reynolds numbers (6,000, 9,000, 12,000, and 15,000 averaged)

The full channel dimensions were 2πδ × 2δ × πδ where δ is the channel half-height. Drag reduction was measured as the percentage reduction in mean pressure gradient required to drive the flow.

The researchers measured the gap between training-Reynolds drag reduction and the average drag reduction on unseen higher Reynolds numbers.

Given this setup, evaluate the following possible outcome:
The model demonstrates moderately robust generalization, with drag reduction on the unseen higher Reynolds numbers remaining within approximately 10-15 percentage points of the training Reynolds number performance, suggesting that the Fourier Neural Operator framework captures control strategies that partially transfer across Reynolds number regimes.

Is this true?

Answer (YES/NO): NO